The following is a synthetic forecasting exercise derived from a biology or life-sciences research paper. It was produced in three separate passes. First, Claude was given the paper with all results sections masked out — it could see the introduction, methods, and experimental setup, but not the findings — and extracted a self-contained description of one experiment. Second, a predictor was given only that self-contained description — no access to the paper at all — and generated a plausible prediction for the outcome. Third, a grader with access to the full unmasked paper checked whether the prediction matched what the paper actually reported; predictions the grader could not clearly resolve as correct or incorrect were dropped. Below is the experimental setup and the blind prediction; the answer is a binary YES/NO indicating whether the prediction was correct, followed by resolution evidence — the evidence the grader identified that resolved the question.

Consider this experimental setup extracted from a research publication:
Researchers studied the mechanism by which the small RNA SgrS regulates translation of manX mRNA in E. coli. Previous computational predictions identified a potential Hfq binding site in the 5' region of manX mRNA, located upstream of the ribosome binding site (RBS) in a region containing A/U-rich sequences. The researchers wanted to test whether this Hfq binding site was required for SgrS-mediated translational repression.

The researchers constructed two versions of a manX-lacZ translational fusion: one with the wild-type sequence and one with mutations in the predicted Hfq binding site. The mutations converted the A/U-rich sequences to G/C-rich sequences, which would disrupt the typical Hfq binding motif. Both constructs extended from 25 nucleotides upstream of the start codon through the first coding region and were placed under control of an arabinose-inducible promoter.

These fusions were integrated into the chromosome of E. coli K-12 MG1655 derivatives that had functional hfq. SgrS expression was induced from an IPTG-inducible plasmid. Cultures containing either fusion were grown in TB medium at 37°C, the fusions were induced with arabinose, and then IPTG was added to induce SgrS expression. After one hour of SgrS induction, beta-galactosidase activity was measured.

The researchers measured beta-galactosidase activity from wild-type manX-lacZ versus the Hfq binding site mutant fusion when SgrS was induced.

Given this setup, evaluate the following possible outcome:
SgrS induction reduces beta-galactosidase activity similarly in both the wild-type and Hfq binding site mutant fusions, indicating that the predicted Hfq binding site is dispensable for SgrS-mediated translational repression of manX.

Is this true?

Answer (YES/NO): NO